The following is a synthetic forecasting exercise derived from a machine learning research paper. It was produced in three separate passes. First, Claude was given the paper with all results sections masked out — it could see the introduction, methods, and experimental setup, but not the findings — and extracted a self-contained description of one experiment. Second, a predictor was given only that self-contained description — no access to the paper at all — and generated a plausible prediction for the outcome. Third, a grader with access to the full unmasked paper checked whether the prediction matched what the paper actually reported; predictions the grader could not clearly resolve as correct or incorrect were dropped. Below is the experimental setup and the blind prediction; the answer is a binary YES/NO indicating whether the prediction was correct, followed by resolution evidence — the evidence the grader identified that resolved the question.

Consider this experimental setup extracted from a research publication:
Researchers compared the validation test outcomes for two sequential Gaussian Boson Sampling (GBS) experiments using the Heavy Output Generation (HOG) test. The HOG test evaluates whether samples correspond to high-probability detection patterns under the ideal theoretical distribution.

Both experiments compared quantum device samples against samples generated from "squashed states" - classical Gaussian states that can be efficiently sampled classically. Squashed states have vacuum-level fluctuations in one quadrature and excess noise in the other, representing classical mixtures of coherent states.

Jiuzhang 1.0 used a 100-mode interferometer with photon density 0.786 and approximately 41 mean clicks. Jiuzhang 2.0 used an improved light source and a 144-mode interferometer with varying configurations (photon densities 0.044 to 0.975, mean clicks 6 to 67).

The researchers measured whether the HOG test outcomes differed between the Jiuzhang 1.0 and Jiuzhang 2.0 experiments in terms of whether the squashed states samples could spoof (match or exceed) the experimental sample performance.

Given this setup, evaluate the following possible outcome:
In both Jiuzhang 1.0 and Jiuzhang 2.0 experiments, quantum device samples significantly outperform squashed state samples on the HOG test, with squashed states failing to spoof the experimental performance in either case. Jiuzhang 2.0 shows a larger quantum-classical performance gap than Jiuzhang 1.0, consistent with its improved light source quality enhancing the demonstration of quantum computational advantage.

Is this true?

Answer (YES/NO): NO